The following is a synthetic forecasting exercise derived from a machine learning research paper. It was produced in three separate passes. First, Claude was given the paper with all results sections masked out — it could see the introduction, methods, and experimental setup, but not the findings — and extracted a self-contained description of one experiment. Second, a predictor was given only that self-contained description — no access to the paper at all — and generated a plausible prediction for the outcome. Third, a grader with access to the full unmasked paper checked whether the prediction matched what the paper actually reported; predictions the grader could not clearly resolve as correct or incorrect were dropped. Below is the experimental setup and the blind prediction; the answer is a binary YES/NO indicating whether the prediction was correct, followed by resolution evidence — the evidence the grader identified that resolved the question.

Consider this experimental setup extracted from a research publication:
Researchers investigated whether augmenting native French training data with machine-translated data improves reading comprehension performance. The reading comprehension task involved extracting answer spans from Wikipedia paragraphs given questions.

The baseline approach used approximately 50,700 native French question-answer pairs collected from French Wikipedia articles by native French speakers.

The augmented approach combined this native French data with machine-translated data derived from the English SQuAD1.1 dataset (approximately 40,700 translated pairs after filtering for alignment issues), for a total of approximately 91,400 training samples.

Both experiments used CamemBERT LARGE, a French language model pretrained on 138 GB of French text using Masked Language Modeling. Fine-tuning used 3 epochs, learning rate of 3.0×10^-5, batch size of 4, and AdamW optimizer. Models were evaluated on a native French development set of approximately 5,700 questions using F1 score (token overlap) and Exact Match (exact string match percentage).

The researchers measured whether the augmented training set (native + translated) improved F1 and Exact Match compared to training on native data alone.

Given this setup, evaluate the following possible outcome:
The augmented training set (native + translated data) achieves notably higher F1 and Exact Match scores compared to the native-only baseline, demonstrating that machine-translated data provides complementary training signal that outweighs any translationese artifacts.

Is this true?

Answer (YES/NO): NO